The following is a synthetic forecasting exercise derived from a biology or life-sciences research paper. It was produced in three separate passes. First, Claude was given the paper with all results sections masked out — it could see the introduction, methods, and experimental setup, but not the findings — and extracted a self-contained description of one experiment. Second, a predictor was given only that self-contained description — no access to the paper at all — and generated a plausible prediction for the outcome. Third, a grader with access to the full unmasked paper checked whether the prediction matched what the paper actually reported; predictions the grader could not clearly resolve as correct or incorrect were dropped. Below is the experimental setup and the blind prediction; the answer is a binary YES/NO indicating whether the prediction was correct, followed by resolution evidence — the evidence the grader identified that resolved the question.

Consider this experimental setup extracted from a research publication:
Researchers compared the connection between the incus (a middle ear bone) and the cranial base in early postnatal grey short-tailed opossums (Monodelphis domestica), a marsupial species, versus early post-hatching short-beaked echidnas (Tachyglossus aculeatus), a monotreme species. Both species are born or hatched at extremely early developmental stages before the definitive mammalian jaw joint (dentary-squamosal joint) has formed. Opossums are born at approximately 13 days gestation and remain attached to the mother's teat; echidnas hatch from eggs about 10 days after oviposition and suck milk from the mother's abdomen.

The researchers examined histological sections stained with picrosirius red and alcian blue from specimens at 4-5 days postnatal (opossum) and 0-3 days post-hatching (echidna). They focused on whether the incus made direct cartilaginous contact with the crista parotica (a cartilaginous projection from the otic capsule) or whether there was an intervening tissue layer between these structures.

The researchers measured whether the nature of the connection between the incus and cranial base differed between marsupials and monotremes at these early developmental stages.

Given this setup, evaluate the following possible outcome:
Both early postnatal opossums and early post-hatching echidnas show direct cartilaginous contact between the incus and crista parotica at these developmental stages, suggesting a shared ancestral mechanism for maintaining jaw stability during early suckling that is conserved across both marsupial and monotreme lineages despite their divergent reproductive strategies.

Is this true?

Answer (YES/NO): NO